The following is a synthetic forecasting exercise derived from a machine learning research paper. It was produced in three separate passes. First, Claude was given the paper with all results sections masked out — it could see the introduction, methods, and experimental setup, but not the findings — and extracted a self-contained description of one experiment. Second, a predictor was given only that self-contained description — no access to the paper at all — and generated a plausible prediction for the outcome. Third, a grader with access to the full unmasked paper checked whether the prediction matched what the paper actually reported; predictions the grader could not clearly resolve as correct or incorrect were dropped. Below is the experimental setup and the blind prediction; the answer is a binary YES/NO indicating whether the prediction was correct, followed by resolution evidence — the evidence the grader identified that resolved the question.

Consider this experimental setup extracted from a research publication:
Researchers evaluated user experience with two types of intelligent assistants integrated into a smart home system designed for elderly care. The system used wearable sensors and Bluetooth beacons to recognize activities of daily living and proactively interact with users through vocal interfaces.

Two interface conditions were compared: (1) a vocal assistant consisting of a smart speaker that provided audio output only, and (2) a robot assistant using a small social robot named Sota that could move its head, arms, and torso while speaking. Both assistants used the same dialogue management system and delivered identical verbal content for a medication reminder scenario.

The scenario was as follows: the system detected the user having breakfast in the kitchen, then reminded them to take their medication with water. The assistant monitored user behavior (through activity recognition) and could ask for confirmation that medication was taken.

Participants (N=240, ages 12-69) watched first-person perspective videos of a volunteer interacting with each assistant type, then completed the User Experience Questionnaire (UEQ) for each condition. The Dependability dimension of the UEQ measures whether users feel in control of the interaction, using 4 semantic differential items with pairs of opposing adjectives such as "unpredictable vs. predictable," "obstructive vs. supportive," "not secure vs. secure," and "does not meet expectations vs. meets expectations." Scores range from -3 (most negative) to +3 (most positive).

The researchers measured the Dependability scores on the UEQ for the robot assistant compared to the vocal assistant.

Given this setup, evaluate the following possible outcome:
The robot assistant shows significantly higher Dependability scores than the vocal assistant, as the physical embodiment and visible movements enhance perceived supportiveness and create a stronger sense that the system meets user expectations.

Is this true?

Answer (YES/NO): NO